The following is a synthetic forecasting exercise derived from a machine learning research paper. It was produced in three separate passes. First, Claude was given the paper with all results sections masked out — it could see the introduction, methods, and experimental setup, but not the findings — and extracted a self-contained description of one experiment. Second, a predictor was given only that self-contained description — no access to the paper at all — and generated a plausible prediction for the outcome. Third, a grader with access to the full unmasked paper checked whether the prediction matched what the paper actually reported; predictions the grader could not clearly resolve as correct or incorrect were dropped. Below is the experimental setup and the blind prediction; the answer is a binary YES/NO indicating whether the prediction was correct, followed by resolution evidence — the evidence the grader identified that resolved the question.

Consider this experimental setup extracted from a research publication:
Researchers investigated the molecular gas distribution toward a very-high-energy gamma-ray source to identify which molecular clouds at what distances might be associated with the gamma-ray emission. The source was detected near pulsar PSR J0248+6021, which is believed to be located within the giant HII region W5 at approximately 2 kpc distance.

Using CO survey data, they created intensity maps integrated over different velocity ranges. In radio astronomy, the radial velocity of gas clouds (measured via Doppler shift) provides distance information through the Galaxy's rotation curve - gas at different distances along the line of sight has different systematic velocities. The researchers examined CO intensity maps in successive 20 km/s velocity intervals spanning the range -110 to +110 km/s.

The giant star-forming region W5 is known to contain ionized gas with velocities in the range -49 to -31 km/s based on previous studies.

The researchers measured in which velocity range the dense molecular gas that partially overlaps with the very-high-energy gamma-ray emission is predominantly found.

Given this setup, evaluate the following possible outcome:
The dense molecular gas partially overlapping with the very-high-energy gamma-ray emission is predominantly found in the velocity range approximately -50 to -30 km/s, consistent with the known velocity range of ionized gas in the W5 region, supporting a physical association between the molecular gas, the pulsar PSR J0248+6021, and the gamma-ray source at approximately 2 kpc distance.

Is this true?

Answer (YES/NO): YES